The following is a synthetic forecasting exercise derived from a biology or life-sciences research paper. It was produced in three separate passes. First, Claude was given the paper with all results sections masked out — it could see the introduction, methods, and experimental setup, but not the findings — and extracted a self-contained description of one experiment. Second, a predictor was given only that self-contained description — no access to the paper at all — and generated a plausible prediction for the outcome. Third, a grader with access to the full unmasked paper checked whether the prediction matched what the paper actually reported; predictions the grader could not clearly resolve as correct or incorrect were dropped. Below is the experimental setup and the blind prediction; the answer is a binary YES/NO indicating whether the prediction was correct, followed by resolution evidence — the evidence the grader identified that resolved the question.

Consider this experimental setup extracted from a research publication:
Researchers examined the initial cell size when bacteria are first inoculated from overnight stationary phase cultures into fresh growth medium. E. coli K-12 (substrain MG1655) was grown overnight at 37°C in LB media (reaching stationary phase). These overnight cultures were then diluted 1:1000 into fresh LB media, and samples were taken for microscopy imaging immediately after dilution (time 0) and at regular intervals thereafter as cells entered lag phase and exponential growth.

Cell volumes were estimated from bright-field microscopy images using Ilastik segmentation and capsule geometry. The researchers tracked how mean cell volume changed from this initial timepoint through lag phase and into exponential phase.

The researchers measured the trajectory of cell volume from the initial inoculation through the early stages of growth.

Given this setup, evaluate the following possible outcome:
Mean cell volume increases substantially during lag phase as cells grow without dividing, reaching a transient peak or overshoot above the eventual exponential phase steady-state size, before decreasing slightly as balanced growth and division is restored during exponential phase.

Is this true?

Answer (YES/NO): NO